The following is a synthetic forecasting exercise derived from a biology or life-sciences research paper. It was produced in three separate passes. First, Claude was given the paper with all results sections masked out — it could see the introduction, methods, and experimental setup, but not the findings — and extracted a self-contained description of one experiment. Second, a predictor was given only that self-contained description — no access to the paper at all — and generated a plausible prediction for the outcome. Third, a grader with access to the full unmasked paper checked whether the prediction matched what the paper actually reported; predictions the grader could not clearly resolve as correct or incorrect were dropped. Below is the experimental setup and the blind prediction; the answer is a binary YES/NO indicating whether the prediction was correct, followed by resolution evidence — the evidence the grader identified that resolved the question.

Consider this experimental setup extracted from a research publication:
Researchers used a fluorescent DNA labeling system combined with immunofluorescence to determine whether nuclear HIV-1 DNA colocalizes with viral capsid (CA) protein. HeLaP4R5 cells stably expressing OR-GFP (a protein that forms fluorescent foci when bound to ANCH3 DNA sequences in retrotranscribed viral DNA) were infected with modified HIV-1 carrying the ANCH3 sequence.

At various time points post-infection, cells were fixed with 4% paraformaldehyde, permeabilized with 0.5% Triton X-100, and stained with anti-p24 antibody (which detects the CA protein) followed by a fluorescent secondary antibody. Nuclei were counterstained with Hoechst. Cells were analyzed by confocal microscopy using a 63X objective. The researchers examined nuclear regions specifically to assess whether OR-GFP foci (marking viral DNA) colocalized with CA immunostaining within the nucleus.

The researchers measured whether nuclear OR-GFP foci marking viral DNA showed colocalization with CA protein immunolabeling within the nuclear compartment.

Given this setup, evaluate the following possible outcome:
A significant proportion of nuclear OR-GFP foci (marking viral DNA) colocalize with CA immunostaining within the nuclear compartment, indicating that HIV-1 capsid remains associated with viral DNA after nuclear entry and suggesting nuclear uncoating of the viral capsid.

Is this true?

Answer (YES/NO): YES